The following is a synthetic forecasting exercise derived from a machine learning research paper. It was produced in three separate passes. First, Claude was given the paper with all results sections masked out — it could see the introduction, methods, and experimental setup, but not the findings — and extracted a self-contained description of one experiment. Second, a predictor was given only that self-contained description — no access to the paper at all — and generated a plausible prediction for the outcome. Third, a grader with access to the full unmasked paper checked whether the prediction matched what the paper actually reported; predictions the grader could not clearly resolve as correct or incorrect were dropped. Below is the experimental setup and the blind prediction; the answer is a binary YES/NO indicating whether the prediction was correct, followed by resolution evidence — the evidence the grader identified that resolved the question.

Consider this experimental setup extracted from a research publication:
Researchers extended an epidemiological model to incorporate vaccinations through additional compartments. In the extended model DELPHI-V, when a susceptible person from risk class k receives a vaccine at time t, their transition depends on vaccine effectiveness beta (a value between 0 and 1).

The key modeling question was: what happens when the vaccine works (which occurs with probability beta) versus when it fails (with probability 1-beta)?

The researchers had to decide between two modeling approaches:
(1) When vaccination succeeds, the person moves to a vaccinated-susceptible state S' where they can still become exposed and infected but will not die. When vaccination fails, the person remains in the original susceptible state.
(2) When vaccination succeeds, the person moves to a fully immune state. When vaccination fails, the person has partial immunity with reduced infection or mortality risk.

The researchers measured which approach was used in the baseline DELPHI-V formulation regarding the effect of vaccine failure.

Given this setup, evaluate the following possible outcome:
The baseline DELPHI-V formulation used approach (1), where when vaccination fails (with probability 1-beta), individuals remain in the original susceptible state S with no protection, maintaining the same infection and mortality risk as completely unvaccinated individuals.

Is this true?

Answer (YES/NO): YES